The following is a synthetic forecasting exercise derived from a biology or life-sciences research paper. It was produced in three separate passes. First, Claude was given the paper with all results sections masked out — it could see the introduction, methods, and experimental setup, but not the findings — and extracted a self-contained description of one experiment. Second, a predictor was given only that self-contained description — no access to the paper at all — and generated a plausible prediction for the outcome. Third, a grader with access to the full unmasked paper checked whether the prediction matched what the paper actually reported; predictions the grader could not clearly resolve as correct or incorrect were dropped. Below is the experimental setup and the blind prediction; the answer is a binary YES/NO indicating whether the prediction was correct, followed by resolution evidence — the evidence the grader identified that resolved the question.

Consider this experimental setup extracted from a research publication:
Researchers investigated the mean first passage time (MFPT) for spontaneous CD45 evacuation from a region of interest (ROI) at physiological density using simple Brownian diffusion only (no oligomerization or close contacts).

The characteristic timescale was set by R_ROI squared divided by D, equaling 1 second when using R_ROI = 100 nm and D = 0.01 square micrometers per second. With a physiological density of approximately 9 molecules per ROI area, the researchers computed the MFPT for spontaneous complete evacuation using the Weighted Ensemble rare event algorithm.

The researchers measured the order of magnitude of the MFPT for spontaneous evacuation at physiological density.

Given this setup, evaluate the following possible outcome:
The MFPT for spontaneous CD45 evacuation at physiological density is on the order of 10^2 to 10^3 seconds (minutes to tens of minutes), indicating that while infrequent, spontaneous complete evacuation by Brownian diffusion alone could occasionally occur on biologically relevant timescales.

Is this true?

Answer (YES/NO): NO